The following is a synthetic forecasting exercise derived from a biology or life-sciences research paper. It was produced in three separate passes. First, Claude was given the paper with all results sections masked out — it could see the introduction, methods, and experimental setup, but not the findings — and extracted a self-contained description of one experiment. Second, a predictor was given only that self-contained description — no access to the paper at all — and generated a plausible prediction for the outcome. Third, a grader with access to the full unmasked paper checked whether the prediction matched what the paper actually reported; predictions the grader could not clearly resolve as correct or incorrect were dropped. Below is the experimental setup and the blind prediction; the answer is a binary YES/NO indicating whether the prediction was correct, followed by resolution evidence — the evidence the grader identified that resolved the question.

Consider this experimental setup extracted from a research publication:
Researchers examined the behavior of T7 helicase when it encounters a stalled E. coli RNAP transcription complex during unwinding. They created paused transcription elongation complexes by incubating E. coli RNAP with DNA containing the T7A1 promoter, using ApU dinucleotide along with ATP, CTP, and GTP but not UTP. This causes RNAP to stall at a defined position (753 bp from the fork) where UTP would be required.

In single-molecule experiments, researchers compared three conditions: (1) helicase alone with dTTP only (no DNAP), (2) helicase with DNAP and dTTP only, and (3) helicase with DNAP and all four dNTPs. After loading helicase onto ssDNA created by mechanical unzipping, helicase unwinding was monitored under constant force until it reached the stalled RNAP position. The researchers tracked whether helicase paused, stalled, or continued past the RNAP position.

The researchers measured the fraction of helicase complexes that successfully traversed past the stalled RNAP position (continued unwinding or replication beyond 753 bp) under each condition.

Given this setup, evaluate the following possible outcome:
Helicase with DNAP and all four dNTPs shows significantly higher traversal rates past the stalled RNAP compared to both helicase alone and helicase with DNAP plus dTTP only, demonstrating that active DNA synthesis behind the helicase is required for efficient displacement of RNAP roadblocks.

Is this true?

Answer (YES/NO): NO